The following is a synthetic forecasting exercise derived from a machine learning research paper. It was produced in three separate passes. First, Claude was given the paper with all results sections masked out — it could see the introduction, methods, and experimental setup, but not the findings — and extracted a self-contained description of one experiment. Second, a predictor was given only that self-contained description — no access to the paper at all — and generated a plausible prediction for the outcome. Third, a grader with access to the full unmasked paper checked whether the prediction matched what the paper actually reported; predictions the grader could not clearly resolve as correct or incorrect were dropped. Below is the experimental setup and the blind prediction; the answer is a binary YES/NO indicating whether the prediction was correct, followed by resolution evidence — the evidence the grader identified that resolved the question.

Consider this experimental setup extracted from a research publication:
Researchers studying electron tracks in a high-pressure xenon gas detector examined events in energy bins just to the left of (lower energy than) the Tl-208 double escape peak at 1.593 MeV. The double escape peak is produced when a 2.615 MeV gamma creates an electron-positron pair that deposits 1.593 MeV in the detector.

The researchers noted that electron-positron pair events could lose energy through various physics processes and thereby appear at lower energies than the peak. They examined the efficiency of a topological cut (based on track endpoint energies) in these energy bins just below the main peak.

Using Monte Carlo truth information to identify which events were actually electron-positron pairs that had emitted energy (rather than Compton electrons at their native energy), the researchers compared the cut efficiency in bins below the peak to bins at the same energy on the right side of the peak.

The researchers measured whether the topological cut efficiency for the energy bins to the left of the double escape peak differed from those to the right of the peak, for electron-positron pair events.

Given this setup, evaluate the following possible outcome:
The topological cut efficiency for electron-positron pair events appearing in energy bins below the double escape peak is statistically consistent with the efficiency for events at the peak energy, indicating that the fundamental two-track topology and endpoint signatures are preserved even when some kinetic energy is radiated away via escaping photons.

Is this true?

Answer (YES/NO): NO